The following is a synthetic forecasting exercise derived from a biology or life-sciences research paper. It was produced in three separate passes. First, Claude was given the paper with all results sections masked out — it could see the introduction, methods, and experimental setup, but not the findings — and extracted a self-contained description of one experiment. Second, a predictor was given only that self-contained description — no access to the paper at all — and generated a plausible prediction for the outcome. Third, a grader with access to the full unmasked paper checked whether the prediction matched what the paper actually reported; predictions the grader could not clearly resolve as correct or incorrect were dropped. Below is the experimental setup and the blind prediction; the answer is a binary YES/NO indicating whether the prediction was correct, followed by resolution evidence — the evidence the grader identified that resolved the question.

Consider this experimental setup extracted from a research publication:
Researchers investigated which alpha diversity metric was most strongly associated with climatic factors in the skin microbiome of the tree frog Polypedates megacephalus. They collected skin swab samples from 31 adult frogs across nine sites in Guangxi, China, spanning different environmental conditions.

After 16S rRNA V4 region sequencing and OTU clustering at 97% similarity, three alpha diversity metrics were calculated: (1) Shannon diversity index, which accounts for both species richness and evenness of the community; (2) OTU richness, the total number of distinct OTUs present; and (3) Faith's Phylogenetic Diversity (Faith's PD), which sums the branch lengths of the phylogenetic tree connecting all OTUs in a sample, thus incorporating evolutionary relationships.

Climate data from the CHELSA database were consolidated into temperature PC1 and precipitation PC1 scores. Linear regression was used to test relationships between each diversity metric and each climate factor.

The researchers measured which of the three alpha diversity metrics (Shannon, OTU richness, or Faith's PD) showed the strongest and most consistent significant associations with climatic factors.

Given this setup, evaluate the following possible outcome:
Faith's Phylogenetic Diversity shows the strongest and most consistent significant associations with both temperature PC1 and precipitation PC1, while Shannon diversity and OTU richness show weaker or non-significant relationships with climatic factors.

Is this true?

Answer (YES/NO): NO